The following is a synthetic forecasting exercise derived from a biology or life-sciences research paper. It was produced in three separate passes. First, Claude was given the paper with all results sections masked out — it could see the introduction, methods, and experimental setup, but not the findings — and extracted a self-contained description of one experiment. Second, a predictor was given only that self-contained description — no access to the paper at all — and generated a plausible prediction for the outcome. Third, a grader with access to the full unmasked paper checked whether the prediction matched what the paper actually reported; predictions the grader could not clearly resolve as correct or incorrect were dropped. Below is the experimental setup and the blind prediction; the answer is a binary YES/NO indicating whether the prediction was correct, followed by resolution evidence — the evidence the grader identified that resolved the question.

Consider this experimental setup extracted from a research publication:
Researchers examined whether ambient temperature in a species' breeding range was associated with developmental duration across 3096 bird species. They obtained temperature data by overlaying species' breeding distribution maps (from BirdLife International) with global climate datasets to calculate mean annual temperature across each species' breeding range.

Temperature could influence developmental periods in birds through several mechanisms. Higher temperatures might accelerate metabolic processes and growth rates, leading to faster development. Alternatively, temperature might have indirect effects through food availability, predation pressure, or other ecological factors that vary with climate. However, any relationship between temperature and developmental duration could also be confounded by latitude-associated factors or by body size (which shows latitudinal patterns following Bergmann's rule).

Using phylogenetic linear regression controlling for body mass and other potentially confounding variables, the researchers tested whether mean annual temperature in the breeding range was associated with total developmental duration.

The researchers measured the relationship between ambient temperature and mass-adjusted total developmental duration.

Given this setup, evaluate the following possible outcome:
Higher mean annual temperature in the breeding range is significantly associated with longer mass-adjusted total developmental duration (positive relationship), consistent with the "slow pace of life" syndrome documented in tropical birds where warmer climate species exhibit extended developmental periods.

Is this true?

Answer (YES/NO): NO